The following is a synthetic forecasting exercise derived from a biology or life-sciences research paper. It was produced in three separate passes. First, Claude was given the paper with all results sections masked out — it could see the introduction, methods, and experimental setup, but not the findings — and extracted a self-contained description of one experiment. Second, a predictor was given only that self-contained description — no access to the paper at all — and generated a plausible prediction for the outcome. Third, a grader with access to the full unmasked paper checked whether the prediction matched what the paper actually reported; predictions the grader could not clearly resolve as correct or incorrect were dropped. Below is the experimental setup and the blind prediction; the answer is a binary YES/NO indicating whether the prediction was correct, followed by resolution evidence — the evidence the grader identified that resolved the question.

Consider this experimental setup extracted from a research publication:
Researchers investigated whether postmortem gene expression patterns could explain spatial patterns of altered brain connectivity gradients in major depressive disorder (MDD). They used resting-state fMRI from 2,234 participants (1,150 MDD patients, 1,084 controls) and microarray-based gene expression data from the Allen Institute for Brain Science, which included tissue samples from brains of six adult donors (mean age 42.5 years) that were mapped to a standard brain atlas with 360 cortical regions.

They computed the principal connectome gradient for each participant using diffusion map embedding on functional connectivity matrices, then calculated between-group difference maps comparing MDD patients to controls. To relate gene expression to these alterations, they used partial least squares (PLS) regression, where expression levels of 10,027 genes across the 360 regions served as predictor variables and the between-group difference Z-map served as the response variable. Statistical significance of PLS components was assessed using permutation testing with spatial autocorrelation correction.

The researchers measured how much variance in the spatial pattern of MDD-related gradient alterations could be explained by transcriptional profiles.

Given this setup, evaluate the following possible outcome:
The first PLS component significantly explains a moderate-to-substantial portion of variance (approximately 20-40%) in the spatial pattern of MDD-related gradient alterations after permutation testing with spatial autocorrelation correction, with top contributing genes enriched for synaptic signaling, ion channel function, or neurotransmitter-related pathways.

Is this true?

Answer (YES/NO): YES